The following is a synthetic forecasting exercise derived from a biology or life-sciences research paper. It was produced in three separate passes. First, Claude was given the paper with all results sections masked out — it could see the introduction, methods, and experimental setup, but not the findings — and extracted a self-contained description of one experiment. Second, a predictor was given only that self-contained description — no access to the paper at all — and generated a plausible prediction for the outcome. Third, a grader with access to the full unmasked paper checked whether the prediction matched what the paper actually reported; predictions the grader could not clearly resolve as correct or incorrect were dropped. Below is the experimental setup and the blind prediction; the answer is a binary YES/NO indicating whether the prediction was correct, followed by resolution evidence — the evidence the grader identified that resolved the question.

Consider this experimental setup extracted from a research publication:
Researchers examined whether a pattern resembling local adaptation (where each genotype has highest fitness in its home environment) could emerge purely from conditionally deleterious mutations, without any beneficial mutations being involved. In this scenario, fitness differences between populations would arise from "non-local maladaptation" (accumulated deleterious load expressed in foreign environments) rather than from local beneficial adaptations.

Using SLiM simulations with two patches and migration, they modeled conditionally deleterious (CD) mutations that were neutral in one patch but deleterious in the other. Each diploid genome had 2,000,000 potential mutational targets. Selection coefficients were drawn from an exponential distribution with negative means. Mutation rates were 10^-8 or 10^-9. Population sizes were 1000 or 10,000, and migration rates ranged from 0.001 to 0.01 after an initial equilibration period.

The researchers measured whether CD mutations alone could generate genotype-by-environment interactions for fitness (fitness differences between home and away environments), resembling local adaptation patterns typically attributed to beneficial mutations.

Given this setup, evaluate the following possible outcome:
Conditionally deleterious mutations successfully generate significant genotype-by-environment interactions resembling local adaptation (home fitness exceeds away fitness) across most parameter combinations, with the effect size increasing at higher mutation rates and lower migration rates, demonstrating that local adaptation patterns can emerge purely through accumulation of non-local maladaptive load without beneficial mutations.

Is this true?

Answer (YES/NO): YES